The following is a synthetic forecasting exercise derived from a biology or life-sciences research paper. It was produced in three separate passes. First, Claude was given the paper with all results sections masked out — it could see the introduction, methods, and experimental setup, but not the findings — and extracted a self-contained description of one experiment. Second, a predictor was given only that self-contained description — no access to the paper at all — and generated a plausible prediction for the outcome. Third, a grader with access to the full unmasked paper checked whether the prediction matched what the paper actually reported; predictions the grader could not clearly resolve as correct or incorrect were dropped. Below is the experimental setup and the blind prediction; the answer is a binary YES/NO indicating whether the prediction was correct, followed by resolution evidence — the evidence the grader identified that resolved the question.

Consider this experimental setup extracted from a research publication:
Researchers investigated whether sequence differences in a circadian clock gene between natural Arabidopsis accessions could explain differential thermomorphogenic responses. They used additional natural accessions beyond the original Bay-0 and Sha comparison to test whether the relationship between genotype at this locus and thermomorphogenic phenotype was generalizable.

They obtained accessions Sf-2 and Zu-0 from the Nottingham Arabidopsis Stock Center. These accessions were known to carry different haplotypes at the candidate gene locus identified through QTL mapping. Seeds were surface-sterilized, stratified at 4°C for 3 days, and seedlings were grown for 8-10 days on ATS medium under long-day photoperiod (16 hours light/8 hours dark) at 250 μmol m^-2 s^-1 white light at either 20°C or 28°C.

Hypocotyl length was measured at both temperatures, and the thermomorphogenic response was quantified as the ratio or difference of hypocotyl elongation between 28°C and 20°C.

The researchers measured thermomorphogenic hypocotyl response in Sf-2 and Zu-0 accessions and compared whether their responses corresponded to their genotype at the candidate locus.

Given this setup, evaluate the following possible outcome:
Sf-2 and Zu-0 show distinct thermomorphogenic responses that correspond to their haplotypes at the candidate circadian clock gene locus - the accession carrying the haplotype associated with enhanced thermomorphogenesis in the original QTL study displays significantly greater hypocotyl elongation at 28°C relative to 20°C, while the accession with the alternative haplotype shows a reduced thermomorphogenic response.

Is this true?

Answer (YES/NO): NO